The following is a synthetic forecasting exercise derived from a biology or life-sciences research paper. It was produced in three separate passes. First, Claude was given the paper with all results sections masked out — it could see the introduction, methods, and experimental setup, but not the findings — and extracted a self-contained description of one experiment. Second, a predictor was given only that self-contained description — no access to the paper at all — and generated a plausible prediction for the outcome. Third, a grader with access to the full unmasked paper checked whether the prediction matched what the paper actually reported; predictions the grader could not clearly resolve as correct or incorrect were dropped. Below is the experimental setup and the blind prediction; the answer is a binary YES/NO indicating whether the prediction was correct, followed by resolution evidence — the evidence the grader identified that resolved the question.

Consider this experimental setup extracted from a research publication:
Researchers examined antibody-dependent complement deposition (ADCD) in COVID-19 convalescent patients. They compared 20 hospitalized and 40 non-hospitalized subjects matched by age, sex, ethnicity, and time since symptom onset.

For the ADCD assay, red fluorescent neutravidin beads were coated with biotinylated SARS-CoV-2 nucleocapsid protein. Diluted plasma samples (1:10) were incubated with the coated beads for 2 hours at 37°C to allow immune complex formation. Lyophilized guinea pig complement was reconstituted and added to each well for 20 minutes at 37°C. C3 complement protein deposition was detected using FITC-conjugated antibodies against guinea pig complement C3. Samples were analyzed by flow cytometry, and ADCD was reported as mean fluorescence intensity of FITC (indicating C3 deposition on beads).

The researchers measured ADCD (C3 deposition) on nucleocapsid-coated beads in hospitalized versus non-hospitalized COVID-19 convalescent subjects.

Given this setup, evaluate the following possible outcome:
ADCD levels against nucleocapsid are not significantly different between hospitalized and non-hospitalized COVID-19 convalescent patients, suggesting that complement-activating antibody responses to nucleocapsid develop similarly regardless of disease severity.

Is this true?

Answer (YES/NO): NO